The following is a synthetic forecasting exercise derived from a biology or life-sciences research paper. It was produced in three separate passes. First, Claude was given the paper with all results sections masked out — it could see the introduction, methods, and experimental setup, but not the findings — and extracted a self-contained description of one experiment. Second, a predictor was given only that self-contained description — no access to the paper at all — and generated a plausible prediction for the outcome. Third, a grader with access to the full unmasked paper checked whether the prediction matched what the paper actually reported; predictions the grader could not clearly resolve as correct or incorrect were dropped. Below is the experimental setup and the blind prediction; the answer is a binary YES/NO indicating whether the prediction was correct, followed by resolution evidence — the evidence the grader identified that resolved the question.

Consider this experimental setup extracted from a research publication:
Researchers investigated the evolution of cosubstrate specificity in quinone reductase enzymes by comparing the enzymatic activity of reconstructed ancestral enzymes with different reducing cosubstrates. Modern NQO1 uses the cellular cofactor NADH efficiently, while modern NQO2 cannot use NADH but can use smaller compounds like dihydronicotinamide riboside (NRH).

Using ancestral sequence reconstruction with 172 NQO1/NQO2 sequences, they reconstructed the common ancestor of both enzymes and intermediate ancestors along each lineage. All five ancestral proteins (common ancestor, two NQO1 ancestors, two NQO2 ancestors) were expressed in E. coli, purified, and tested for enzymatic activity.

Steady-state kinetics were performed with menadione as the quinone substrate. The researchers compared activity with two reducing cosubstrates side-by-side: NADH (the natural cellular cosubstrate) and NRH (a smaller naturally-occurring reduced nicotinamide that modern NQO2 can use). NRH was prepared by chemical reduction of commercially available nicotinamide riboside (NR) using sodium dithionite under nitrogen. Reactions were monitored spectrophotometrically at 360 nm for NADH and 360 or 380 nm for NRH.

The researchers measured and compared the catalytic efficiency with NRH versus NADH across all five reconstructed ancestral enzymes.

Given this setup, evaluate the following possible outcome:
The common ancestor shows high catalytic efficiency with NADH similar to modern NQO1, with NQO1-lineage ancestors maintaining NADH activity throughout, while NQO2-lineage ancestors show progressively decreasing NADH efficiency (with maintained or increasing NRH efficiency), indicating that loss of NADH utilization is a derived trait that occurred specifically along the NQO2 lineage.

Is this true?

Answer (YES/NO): NO